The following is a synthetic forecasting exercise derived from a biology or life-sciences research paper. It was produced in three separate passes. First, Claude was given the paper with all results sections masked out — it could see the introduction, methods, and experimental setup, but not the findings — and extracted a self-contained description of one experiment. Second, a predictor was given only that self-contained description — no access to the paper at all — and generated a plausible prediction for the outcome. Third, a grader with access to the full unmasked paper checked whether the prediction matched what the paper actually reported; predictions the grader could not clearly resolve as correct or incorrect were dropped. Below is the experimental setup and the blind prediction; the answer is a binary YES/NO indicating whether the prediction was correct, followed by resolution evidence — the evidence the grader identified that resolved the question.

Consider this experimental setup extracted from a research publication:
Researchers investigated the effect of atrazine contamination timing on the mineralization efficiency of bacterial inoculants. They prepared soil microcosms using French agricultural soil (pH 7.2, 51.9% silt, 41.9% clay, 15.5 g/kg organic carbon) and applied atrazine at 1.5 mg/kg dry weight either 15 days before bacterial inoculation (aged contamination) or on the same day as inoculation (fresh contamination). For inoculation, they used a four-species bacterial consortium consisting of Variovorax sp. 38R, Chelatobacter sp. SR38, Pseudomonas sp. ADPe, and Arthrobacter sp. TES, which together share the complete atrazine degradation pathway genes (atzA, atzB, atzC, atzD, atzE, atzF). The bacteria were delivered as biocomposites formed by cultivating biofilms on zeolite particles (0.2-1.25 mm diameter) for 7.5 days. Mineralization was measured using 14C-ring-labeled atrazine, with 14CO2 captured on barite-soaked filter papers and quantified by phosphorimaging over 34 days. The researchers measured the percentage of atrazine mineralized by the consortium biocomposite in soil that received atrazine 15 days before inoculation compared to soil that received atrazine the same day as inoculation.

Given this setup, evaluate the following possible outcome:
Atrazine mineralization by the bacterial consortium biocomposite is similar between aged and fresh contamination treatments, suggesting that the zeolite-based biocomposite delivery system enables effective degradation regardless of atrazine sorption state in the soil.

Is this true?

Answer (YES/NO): NO